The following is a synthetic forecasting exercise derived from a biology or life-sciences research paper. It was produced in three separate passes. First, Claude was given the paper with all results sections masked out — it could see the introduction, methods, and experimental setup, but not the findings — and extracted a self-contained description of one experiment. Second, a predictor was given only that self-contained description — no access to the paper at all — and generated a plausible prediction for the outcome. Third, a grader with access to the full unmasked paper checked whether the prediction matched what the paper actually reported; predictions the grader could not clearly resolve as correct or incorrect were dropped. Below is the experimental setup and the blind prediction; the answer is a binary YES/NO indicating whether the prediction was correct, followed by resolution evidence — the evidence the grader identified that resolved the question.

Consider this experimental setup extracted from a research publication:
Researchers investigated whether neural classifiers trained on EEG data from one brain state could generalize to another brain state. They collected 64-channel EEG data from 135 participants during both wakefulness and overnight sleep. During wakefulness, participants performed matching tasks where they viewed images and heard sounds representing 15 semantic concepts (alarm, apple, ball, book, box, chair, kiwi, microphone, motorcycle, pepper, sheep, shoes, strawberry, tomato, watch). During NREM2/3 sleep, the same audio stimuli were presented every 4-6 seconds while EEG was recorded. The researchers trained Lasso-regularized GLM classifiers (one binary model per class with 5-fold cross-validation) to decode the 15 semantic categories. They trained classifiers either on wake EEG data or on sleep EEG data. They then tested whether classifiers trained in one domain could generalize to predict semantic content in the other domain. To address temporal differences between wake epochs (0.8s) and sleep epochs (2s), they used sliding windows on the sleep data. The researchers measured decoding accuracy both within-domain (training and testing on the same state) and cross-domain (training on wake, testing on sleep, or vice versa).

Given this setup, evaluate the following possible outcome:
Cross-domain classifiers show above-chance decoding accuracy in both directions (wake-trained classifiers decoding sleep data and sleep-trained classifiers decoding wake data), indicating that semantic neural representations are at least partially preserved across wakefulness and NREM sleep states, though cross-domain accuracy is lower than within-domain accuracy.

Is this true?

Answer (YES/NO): NO